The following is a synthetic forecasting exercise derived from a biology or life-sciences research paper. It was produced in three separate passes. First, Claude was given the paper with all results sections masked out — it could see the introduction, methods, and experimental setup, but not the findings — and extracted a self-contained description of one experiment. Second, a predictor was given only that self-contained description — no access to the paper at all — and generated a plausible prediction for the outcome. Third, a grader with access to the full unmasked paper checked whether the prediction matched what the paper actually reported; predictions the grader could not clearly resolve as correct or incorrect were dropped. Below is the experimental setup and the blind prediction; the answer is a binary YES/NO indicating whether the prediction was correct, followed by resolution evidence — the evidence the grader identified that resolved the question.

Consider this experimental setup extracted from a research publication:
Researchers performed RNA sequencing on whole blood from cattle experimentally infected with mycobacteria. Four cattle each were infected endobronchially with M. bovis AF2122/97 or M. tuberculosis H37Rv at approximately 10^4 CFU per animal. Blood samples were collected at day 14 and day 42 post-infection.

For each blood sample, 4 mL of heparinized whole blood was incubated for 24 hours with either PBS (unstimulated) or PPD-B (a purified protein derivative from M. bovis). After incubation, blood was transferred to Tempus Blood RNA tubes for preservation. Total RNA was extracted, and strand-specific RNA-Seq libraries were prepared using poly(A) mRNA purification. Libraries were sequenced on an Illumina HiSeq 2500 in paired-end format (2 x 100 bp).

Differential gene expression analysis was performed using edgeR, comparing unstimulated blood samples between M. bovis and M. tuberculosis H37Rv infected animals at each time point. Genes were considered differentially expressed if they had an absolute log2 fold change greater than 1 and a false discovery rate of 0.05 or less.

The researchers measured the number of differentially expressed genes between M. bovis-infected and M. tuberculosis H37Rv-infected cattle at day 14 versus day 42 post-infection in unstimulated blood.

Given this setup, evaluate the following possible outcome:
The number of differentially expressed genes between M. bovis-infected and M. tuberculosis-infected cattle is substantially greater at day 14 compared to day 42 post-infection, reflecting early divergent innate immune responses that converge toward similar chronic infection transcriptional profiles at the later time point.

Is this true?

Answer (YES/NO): YES